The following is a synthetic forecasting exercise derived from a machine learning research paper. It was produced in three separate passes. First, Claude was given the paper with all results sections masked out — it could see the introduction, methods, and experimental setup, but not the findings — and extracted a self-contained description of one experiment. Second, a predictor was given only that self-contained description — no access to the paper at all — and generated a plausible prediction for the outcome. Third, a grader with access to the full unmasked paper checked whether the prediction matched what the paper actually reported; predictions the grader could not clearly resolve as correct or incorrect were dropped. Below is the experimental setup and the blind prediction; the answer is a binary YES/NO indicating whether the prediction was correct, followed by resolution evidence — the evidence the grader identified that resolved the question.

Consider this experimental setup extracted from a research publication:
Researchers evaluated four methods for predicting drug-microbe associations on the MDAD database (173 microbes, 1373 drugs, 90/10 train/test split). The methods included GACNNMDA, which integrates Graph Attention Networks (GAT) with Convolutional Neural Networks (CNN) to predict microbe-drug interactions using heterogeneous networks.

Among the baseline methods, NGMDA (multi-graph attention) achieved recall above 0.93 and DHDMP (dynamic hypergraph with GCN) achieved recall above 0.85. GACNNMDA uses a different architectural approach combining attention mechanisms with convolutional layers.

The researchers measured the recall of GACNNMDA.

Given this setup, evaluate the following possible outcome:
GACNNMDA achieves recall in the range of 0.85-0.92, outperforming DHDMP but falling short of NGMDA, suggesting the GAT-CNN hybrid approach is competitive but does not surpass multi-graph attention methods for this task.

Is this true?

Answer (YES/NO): NO